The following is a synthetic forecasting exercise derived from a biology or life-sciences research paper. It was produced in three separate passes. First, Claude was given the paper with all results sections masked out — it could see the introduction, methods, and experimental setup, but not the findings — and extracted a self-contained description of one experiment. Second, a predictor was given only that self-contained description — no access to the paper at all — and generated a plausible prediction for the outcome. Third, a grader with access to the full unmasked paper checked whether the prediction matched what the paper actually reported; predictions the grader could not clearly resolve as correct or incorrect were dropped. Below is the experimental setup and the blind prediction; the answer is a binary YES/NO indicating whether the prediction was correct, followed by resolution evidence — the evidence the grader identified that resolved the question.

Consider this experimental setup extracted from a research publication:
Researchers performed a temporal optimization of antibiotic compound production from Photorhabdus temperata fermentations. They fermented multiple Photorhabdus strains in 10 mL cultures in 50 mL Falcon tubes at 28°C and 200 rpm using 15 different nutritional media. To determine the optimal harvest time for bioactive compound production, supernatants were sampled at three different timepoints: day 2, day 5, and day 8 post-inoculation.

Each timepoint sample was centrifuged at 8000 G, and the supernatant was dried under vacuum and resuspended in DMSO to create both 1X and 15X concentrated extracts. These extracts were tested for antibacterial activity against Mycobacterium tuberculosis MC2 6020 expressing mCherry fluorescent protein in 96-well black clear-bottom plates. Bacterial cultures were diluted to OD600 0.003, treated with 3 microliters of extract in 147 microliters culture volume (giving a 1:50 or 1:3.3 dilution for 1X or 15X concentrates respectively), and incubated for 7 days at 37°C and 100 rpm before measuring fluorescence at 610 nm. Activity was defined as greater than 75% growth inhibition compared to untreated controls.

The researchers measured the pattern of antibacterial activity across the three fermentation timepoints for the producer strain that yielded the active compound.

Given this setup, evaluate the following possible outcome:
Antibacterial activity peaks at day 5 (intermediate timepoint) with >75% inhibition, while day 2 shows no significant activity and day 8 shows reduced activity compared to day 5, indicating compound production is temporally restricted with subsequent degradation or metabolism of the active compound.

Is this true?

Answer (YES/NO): NO